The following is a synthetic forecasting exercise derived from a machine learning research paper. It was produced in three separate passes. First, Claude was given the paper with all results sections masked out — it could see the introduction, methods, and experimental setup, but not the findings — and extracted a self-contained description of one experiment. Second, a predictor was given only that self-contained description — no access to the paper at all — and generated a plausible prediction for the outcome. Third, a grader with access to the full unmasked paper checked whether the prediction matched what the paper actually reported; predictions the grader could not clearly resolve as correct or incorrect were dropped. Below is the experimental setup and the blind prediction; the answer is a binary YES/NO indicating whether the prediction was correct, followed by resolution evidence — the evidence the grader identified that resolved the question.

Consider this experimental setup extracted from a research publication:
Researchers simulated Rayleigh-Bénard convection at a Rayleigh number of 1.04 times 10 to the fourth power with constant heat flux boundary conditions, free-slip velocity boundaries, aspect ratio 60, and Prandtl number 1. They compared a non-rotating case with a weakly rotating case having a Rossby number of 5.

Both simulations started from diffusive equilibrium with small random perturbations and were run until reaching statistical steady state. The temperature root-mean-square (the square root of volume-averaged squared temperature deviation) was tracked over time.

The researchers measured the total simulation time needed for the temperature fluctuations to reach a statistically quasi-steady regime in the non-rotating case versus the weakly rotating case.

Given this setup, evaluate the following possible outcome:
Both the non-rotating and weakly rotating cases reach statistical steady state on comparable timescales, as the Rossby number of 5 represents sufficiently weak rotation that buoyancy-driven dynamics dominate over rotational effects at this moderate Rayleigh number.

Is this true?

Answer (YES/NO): NO